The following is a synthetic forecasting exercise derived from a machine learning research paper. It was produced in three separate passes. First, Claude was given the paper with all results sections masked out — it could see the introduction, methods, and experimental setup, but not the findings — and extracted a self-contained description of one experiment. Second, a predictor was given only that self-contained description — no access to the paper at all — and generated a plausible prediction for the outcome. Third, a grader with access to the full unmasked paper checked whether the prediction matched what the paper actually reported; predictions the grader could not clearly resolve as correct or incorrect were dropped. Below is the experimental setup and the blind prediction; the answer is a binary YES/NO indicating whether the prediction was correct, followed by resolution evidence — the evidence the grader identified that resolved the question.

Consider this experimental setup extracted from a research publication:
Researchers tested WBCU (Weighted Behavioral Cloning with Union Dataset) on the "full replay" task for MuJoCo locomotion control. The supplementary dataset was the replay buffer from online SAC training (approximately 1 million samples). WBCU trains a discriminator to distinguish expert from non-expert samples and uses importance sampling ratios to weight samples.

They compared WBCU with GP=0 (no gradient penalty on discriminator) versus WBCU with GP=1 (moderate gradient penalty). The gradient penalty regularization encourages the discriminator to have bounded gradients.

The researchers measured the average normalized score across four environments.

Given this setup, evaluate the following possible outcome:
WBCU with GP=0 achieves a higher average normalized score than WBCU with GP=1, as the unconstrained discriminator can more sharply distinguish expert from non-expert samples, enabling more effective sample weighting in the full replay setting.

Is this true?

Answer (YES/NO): NO